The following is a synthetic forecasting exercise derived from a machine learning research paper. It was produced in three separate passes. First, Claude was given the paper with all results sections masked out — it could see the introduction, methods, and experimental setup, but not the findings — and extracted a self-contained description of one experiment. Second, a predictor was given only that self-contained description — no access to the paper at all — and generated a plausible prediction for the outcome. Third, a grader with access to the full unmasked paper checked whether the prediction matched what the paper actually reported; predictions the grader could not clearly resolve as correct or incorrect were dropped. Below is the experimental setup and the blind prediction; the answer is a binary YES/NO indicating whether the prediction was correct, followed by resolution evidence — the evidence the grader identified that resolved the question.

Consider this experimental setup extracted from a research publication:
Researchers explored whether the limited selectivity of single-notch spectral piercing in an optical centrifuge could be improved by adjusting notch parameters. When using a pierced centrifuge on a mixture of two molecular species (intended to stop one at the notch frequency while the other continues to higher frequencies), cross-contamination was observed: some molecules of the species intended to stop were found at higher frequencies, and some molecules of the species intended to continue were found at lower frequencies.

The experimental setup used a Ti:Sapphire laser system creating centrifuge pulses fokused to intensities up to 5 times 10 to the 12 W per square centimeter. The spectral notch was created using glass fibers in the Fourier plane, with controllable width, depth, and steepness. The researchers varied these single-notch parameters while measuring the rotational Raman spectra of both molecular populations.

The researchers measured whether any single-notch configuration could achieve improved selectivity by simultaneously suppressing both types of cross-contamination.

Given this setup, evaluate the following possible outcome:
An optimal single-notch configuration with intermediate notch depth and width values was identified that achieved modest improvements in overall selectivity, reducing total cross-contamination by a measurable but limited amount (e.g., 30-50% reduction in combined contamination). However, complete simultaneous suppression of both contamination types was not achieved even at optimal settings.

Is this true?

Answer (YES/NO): NO